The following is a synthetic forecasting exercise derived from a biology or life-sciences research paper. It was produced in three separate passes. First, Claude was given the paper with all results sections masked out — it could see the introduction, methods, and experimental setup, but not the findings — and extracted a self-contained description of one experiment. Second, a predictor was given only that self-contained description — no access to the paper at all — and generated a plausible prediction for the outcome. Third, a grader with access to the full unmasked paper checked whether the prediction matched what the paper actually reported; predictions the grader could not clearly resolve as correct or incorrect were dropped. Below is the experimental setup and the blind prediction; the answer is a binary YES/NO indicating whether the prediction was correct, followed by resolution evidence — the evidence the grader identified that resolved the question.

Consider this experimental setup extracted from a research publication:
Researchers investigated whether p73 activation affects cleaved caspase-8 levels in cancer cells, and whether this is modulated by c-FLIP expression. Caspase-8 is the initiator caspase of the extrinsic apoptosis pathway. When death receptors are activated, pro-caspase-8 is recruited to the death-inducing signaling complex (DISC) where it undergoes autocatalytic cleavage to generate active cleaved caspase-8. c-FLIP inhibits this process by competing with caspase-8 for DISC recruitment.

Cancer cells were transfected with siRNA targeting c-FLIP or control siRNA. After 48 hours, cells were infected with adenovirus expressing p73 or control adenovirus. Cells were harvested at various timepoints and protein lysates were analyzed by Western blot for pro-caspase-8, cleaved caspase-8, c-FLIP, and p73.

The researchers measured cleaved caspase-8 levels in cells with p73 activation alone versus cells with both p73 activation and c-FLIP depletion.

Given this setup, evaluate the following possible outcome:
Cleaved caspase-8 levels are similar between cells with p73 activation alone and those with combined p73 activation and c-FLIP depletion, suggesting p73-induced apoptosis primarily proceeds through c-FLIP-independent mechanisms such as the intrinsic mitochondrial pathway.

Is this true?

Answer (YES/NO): NO